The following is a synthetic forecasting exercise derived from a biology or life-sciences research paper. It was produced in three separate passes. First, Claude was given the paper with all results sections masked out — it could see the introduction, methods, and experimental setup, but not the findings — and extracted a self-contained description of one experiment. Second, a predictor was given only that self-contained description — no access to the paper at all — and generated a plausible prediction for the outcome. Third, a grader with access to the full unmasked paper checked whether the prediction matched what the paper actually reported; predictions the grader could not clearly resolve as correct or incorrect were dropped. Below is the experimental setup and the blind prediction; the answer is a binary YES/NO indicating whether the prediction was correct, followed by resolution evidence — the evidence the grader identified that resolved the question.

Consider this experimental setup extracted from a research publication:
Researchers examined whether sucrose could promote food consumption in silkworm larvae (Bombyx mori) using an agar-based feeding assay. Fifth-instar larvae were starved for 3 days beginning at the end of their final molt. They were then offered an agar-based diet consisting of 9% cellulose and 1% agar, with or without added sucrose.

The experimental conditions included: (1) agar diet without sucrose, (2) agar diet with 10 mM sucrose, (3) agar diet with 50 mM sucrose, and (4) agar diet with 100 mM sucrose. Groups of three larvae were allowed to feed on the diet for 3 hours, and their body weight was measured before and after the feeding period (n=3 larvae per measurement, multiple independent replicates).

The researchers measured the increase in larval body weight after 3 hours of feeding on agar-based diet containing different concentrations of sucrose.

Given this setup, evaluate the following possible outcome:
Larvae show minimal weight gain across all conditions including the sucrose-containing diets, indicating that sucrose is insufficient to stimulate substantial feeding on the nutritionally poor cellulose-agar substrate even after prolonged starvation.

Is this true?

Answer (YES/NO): NO